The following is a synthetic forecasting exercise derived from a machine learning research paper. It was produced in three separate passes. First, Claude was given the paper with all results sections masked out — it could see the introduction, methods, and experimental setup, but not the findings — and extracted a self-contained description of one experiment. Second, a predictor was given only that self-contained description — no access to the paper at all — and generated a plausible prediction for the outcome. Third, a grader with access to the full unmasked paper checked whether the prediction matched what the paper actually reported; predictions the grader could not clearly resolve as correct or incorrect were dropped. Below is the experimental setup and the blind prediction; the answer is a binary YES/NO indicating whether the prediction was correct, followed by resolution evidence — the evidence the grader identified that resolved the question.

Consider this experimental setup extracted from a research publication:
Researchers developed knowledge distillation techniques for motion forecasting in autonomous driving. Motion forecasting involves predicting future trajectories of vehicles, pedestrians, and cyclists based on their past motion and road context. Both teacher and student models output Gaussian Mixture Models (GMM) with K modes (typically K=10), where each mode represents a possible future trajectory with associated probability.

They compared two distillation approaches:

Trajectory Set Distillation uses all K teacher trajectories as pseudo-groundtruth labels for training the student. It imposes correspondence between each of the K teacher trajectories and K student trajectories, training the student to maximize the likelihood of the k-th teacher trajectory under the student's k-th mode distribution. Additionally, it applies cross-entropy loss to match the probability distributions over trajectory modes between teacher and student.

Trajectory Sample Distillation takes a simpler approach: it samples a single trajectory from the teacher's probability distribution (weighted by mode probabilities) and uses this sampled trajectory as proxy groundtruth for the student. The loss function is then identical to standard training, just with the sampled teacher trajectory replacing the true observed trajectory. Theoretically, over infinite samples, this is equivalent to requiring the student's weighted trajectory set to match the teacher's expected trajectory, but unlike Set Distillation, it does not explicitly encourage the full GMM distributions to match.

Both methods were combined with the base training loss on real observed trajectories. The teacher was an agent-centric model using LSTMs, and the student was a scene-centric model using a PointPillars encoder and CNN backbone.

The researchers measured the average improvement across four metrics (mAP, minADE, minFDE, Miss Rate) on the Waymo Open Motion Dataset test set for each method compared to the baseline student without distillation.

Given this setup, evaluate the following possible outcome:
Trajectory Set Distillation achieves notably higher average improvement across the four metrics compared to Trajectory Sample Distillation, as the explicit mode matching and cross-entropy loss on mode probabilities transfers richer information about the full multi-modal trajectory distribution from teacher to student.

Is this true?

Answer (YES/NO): YES